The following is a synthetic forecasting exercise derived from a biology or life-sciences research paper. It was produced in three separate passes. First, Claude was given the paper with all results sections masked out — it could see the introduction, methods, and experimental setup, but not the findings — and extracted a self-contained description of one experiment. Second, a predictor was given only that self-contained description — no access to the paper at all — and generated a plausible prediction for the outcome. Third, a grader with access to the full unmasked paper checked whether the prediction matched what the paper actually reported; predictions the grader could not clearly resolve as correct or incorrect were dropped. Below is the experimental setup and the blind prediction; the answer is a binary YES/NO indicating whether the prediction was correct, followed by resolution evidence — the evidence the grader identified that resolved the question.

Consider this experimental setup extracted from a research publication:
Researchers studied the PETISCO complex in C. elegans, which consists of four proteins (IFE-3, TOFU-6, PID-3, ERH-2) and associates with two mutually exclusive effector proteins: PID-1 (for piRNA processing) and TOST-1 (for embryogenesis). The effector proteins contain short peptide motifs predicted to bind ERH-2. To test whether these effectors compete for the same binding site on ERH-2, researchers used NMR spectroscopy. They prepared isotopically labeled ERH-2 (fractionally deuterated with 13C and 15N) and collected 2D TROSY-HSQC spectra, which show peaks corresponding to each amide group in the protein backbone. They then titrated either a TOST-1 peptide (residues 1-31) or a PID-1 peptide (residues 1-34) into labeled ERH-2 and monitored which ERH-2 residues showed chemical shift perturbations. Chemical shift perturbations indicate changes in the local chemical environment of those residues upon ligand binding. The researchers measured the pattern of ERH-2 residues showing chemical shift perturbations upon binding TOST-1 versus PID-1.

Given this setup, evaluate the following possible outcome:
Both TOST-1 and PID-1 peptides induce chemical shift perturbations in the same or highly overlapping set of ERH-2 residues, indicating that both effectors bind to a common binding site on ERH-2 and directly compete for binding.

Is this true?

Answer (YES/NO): YES